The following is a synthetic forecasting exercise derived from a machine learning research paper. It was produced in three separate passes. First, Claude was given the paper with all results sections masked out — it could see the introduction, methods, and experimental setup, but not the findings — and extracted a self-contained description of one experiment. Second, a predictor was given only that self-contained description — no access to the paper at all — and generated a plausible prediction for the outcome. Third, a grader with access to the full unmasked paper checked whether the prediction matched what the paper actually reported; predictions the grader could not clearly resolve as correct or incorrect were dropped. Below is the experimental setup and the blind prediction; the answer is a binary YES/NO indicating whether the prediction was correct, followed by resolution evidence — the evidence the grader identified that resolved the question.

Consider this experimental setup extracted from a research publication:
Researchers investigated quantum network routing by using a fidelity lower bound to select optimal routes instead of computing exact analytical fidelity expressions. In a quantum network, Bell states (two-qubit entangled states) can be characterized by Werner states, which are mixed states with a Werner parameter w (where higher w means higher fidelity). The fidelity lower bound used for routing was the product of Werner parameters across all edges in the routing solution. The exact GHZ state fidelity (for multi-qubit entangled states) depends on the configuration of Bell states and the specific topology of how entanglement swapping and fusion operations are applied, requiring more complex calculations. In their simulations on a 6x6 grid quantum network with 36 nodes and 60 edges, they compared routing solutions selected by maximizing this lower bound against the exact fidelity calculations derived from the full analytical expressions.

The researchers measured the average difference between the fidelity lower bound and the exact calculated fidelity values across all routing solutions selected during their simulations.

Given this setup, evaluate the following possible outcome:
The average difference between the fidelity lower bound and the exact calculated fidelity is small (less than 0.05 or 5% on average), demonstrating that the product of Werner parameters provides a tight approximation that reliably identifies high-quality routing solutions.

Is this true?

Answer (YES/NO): YES